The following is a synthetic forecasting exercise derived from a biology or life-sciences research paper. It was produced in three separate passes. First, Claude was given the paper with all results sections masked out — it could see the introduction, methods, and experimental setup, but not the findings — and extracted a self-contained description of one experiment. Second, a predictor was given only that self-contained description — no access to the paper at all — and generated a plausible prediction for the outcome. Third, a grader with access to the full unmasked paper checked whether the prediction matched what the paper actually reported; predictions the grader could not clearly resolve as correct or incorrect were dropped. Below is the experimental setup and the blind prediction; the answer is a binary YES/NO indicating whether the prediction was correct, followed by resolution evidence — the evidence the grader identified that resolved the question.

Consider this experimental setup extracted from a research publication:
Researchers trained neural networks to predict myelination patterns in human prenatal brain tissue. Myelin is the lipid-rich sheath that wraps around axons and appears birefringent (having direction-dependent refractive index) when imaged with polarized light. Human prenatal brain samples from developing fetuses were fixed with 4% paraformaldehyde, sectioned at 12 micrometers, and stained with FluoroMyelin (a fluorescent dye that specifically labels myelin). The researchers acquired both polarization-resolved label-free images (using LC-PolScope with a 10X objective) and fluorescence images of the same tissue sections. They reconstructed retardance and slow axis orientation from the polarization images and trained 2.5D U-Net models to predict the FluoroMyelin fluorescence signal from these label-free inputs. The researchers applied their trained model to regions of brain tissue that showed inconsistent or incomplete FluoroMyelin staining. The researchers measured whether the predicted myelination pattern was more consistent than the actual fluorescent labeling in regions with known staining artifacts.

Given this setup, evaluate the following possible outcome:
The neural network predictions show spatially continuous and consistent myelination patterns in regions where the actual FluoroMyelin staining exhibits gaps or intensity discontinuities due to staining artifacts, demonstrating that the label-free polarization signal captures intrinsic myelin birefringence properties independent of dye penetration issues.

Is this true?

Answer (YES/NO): YES